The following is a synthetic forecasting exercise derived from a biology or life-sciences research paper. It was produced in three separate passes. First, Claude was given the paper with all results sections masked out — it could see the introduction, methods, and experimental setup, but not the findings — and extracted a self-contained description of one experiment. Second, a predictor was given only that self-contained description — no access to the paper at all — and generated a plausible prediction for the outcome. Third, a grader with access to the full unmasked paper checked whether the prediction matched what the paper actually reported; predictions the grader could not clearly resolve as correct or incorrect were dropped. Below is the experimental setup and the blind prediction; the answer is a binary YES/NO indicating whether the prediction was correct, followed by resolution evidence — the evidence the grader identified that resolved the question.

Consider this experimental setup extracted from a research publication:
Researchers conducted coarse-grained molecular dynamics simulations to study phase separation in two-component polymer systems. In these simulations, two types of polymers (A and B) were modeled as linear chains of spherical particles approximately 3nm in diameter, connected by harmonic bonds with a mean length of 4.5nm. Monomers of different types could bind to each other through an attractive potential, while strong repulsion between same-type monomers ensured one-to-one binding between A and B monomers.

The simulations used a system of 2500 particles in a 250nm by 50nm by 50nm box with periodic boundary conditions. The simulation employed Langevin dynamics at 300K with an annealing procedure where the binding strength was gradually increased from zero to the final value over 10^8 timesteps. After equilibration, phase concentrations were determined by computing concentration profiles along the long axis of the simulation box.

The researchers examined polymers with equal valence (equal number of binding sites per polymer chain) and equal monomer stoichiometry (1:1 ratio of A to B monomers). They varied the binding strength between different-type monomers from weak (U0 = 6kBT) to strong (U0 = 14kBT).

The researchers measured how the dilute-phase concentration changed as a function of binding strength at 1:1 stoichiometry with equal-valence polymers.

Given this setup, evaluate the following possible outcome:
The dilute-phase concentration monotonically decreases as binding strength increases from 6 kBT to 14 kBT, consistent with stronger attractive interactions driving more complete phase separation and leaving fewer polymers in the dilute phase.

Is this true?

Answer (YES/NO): NO